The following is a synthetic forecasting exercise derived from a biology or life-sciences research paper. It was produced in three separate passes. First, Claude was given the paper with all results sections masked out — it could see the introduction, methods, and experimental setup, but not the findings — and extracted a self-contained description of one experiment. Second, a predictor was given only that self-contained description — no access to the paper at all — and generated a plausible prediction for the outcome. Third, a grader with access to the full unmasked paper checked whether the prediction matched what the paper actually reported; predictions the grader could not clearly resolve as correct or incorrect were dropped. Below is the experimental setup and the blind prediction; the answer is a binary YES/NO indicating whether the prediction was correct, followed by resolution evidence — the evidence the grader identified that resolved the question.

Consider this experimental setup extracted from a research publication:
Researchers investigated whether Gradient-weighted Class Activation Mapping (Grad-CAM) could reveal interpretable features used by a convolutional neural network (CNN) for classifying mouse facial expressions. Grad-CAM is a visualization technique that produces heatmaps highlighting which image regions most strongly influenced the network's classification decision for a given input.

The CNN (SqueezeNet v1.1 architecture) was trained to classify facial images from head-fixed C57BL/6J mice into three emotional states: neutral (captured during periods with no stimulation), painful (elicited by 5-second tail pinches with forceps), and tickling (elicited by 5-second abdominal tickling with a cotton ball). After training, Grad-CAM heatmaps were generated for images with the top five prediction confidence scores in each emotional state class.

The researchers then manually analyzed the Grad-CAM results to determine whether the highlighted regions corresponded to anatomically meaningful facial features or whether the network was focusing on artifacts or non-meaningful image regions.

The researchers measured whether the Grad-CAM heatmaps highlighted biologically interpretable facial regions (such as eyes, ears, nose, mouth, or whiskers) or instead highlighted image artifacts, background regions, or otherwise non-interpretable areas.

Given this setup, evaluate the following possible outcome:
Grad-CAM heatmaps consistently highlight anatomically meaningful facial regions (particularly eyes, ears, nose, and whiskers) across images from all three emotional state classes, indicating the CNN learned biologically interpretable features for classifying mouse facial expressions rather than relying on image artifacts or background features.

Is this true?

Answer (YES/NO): NO